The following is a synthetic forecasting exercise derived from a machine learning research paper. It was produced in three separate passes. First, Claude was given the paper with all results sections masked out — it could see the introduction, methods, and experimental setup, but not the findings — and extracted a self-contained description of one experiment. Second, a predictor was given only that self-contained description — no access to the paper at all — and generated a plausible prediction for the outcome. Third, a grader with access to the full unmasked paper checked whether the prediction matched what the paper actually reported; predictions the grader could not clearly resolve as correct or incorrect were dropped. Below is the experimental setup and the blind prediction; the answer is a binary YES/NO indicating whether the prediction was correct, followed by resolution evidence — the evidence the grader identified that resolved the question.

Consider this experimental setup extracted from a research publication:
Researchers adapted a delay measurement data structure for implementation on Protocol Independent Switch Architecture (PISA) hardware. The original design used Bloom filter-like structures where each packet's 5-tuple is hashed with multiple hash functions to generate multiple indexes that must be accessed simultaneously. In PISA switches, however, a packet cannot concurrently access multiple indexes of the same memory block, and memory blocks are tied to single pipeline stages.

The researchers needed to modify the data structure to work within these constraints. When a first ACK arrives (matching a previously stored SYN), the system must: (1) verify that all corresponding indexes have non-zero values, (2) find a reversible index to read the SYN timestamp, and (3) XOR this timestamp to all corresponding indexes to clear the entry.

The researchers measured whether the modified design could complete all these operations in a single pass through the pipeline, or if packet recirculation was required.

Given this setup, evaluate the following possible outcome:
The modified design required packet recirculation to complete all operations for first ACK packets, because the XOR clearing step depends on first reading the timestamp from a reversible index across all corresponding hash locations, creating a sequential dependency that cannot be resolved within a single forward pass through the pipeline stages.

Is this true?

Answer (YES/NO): YES